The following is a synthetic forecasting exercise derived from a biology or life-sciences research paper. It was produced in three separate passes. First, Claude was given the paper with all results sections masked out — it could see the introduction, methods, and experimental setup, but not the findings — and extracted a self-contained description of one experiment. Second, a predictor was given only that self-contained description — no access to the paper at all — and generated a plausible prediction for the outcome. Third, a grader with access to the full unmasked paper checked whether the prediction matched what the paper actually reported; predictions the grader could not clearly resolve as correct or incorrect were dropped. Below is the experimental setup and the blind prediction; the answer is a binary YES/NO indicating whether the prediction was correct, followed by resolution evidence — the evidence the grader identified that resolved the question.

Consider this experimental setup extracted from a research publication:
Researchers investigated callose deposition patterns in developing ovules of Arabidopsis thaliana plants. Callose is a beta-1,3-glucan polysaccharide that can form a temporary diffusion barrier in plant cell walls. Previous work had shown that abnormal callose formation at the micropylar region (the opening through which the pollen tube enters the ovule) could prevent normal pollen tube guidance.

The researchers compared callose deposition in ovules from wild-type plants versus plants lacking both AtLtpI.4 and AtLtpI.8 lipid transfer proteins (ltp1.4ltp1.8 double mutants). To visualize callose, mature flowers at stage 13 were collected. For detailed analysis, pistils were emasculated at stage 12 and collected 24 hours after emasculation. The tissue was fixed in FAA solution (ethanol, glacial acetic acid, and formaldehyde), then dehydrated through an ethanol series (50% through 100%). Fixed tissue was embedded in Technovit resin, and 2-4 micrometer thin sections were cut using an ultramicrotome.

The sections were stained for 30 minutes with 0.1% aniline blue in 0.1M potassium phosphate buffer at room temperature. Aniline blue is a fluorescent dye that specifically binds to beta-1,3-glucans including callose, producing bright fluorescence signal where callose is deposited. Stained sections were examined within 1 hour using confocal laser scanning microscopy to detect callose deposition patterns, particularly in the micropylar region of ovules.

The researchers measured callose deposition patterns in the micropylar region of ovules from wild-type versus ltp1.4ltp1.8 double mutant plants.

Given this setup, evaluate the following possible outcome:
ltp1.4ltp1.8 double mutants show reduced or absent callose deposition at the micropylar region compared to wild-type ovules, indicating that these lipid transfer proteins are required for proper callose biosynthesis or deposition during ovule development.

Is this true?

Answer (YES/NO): NO